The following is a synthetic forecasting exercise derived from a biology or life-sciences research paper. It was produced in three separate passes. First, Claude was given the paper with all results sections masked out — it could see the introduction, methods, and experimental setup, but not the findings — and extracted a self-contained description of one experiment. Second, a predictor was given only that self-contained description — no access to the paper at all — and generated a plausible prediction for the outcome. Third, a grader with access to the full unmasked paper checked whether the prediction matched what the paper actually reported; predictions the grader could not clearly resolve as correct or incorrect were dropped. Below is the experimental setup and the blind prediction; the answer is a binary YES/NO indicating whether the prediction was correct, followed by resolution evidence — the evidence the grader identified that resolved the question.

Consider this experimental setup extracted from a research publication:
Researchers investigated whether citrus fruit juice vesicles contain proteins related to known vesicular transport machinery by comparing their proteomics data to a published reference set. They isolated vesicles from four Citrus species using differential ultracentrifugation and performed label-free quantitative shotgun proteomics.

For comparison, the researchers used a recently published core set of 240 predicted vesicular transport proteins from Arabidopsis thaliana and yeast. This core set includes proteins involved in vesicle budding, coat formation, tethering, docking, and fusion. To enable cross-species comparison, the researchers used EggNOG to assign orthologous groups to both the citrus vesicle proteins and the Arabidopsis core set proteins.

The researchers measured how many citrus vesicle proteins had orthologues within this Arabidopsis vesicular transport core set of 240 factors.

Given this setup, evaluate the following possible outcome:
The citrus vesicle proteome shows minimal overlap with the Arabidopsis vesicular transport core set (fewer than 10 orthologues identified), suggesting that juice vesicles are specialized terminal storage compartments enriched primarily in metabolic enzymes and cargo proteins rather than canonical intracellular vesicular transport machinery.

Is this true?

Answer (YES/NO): NO